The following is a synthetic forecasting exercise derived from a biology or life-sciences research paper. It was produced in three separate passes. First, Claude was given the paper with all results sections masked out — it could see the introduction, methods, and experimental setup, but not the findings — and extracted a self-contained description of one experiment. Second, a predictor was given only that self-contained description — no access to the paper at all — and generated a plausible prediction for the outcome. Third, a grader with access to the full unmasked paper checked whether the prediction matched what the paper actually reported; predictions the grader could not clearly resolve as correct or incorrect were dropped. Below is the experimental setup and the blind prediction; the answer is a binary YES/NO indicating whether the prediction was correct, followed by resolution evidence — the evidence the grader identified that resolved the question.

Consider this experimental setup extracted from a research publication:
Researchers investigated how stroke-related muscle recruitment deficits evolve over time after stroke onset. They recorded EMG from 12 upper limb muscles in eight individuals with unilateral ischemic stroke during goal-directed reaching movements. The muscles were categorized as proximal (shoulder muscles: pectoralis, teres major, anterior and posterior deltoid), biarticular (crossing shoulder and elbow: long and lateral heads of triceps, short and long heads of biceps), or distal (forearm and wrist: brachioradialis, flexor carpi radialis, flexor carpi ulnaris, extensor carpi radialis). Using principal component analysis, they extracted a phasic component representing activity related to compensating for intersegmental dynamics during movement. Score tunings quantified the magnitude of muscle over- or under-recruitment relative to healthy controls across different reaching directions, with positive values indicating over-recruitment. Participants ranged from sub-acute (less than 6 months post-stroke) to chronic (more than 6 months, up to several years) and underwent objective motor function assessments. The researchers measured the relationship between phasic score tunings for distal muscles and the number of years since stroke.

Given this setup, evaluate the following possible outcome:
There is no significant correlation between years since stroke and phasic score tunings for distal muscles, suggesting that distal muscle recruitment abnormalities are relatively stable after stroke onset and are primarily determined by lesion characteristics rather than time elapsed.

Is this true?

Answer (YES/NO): NO